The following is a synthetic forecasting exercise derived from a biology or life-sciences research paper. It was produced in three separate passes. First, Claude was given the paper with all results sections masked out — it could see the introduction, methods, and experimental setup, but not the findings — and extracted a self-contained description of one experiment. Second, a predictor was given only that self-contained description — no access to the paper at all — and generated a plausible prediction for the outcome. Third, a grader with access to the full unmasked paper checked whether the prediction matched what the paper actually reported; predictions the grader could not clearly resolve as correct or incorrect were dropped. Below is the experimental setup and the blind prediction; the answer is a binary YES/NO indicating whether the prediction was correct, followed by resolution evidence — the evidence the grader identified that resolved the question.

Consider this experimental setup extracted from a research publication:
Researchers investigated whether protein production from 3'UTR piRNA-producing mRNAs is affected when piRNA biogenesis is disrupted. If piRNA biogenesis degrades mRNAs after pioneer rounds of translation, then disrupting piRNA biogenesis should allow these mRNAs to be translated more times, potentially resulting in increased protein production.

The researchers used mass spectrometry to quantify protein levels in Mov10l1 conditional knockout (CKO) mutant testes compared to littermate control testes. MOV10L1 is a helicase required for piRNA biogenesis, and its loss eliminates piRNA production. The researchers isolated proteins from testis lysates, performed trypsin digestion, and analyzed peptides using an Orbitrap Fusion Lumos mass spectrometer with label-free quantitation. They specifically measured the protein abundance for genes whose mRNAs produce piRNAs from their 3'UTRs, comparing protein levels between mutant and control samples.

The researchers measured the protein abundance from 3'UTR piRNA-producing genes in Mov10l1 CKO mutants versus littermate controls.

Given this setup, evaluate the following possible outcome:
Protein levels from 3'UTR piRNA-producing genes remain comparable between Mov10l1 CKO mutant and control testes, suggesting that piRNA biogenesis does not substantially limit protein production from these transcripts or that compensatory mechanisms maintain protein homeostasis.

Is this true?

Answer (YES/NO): NO